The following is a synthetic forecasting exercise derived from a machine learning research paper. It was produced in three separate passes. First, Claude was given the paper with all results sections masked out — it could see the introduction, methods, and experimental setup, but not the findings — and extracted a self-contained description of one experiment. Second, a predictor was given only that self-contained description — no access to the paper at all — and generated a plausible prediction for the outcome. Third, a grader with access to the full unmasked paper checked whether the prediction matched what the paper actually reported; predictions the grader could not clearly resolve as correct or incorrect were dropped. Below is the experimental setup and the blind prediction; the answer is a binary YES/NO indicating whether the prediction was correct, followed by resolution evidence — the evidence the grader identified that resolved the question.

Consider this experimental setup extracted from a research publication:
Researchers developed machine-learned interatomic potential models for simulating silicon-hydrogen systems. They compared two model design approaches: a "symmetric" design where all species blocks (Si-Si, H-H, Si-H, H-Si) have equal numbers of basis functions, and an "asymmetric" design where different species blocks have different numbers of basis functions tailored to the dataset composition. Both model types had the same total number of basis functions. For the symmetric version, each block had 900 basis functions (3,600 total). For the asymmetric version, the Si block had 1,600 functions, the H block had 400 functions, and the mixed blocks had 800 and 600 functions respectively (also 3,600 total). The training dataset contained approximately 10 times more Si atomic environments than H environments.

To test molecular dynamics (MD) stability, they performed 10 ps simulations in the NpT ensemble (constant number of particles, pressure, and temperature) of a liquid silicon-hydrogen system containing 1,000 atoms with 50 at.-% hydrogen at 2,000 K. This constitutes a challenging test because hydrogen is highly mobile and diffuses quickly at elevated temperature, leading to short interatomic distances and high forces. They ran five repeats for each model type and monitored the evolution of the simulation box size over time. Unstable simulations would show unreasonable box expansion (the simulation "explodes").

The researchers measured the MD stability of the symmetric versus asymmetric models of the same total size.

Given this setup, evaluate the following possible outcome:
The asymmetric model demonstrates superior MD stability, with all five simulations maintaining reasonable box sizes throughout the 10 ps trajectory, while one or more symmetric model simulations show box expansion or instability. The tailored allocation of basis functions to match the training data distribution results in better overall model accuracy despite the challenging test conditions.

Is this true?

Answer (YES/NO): YES